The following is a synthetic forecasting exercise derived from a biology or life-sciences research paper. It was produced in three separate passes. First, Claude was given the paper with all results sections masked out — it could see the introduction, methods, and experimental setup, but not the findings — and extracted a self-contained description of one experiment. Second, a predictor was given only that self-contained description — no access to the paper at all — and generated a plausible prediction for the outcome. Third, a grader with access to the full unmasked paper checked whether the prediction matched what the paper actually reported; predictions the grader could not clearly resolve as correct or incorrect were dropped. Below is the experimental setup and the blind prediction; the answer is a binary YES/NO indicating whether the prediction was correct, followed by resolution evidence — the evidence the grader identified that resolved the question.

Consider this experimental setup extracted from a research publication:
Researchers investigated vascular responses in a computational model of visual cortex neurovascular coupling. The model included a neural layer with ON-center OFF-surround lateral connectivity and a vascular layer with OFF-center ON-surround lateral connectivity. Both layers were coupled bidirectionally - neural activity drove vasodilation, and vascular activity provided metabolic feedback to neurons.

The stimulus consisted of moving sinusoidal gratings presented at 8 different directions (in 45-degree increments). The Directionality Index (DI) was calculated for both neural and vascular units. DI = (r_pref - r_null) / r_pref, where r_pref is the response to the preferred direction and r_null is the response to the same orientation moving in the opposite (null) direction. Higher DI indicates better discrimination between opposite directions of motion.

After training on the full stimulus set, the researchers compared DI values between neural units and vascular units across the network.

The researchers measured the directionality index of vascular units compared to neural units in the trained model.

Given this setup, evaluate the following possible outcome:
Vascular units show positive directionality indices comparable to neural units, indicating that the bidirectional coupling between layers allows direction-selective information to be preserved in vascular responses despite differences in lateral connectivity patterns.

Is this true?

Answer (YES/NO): NO